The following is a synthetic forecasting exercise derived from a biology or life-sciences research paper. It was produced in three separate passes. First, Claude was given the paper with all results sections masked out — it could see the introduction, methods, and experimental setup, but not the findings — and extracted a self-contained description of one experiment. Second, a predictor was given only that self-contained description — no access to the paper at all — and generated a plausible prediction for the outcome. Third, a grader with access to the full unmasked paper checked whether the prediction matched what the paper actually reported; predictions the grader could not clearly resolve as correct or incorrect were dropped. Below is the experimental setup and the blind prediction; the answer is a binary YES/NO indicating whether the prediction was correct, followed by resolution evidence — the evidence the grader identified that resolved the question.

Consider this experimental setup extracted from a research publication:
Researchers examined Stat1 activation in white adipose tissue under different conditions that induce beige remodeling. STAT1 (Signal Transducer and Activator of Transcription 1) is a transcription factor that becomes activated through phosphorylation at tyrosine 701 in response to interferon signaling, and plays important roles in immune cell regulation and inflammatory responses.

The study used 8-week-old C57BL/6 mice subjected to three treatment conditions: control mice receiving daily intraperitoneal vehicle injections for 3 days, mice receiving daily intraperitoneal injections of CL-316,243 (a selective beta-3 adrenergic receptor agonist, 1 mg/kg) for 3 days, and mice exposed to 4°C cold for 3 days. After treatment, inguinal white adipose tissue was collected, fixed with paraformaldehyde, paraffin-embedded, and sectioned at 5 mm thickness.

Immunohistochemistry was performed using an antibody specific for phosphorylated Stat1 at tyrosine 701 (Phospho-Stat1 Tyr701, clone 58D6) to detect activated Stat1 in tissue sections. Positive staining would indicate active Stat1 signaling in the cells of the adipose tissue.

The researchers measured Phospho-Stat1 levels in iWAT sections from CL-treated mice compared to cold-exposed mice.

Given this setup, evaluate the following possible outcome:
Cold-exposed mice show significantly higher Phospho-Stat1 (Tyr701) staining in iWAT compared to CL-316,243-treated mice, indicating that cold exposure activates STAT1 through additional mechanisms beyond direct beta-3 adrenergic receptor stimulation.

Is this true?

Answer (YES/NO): NO